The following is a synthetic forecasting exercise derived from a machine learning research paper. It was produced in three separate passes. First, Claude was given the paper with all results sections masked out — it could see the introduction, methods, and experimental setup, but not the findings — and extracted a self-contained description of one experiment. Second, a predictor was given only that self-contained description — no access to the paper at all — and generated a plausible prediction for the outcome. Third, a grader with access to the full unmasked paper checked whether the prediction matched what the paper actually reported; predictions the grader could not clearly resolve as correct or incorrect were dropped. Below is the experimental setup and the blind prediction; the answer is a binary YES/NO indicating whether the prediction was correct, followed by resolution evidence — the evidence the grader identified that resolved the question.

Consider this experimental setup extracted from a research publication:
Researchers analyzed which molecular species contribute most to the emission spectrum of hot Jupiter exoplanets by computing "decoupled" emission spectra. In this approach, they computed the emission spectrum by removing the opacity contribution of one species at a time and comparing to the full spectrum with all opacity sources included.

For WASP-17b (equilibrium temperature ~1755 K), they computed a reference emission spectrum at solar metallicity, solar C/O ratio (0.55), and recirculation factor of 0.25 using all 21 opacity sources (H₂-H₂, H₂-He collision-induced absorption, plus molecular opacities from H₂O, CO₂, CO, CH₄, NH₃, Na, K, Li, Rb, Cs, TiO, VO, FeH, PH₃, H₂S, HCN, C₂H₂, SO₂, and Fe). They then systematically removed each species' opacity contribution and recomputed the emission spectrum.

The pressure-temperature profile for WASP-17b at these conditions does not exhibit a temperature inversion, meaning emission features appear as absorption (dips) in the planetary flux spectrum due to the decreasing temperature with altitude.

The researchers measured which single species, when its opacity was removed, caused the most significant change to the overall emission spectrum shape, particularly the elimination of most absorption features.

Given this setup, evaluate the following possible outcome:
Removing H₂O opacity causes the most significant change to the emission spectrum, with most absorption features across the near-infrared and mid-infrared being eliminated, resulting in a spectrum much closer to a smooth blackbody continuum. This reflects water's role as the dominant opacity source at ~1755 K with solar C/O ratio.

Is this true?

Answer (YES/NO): YES